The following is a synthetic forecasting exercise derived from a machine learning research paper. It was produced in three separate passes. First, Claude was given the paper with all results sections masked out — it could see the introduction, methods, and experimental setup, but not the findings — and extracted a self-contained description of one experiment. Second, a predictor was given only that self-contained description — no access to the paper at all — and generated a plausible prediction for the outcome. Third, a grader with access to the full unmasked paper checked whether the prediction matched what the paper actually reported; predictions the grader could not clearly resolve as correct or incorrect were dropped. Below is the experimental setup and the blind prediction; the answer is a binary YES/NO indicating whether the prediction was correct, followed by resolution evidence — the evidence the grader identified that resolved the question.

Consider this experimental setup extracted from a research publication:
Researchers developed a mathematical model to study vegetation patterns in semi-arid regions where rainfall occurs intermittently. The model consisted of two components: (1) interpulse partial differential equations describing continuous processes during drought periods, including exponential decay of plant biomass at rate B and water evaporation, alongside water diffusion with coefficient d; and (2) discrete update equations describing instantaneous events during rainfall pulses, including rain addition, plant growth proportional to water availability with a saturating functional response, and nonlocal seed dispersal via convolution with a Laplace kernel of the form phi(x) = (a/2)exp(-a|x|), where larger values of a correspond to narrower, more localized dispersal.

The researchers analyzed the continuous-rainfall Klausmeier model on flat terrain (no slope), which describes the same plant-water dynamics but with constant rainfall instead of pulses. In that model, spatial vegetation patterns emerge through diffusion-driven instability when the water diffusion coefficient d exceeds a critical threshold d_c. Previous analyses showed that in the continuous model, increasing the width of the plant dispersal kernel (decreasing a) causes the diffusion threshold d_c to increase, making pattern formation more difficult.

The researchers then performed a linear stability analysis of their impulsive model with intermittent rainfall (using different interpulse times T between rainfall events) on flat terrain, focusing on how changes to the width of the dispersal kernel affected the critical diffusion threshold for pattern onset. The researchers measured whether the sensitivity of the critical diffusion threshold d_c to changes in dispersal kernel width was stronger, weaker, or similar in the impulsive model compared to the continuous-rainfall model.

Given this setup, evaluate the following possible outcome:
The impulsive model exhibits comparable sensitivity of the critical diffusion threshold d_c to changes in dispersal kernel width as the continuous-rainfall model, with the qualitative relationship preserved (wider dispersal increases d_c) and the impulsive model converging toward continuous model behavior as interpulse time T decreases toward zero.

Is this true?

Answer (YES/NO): NO